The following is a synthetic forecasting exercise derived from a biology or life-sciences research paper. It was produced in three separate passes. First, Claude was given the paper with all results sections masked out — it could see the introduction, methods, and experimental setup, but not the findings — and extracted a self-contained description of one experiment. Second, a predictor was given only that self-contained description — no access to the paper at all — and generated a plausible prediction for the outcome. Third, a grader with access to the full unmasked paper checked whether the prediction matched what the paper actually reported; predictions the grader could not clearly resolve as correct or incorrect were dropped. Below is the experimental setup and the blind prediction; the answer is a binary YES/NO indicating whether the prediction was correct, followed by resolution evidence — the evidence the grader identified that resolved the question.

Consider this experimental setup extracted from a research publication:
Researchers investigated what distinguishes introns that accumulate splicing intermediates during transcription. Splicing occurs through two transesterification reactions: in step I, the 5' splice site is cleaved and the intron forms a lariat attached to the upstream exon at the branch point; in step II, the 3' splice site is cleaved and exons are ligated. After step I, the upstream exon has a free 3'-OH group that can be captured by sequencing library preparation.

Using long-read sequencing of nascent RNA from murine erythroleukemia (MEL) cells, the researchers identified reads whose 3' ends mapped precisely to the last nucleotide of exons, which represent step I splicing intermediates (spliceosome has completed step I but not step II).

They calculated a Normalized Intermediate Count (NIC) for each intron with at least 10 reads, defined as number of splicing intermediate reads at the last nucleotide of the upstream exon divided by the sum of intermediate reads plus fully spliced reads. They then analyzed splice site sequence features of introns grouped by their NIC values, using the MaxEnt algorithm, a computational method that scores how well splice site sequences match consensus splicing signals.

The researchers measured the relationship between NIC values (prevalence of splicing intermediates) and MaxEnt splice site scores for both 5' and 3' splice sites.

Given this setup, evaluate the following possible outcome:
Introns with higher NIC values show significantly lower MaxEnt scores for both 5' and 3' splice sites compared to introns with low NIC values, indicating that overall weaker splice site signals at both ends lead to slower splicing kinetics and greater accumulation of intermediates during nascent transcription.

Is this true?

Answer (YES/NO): NO